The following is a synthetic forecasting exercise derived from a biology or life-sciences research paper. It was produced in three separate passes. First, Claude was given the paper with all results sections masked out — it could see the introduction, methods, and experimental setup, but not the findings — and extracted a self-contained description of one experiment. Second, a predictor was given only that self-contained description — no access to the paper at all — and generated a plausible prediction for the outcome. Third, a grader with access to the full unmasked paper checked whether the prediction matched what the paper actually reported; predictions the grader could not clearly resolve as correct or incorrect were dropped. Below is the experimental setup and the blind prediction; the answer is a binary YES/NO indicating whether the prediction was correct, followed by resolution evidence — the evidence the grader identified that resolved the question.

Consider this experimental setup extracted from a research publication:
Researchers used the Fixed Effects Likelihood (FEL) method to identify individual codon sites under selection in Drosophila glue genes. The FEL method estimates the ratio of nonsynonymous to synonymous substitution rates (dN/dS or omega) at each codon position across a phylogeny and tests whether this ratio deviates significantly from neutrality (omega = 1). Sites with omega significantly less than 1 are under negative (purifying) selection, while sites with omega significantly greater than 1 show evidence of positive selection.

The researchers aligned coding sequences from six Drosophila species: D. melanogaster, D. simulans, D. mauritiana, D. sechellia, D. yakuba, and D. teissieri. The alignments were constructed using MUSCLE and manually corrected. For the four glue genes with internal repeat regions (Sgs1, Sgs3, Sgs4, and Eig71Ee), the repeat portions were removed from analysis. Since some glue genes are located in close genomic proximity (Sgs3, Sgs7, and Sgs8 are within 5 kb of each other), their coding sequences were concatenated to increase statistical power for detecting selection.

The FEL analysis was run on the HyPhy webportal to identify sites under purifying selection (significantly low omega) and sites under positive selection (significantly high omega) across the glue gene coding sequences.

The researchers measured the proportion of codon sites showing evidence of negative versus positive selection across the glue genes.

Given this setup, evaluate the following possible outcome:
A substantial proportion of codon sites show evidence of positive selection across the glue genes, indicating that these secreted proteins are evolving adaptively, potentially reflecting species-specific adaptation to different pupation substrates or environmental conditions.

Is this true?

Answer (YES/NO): NO